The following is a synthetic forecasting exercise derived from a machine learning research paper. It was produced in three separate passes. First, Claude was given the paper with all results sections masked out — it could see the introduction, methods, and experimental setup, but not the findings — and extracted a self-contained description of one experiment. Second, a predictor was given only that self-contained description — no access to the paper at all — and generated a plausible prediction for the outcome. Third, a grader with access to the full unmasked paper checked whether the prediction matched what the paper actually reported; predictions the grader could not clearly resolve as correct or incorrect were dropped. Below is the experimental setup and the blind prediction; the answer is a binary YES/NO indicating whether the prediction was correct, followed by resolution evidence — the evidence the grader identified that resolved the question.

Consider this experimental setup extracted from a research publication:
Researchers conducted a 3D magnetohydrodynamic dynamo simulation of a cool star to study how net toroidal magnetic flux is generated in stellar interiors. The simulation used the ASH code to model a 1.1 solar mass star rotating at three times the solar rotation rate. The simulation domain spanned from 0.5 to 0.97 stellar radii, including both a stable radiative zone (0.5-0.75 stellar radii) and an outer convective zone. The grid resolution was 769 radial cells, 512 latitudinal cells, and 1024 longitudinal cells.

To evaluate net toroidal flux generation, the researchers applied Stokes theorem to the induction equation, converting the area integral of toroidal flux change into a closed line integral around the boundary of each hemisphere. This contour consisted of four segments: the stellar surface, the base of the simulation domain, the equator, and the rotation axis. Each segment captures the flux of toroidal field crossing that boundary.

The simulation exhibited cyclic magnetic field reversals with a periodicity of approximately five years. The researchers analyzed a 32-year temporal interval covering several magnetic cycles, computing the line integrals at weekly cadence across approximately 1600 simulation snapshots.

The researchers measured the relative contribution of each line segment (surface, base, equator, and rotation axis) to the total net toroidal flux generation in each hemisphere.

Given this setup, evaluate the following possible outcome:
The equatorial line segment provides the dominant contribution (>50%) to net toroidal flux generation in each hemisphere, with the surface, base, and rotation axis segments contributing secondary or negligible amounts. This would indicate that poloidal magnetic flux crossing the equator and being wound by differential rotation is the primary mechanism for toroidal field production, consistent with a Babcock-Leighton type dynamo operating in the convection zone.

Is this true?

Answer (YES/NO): NO